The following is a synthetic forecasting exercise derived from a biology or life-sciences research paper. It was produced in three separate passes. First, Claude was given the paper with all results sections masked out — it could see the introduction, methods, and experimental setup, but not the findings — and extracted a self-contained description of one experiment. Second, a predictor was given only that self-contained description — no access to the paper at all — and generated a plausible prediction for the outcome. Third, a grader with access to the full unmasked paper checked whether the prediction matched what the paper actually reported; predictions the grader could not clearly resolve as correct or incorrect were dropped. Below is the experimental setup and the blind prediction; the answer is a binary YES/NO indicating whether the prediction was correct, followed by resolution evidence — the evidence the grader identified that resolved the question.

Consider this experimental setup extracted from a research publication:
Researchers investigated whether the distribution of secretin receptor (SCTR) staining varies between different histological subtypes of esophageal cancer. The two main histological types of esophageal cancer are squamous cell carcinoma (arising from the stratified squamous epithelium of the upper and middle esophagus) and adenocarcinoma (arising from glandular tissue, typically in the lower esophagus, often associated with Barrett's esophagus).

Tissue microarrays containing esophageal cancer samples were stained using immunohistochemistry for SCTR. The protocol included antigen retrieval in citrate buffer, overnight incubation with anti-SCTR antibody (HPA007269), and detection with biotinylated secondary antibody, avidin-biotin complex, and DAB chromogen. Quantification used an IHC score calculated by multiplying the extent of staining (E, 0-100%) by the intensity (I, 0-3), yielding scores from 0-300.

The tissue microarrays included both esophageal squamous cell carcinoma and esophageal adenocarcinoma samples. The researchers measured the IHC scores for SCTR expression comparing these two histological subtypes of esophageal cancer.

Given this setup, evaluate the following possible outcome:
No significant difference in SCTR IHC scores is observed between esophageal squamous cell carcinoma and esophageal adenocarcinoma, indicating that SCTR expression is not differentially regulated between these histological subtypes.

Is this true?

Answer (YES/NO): NO